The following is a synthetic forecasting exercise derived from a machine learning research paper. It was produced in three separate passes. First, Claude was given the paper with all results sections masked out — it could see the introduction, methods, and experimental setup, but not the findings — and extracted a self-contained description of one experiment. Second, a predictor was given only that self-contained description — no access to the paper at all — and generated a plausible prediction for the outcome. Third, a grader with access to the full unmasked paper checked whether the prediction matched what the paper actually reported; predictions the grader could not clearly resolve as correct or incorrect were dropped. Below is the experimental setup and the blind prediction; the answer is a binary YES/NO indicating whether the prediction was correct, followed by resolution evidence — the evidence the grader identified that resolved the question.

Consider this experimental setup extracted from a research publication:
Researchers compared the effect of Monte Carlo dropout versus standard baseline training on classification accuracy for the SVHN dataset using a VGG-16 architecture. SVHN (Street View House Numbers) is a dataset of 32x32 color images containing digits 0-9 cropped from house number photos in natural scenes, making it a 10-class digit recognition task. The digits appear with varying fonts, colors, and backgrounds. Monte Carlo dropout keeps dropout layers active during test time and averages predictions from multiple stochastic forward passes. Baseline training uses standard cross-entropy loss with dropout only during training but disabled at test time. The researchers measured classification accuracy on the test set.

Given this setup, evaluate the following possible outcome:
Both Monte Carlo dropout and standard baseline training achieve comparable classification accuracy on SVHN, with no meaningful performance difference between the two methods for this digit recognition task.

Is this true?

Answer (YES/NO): NO